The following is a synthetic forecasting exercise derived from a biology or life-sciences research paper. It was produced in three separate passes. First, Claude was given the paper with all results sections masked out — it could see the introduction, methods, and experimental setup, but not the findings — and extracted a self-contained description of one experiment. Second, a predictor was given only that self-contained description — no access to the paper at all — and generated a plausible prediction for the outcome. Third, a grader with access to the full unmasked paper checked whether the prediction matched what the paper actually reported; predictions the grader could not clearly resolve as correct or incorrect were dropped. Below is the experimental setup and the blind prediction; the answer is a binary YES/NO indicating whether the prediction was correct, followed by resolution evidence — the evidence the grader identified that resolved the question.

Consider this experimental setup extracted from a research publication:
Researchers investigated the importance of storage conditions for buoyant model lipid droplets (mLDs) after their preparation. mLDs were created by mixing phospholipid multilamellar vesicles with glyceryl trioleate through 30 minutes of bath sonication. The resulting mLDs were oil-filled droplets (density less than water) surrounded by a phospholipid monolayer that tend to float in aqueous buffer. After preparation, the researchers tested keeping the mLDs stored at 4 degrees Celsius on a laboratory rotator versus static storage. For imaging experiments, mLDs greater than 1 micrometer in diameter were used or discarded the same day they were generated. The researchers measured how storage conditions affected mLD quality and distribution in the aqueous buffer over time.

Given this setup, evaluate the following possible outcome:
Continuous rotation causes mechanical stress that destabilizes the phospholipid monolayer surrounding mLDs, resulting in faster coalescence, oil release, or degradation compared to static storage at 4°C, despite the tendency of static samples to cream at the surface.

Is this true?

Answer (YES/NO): NO